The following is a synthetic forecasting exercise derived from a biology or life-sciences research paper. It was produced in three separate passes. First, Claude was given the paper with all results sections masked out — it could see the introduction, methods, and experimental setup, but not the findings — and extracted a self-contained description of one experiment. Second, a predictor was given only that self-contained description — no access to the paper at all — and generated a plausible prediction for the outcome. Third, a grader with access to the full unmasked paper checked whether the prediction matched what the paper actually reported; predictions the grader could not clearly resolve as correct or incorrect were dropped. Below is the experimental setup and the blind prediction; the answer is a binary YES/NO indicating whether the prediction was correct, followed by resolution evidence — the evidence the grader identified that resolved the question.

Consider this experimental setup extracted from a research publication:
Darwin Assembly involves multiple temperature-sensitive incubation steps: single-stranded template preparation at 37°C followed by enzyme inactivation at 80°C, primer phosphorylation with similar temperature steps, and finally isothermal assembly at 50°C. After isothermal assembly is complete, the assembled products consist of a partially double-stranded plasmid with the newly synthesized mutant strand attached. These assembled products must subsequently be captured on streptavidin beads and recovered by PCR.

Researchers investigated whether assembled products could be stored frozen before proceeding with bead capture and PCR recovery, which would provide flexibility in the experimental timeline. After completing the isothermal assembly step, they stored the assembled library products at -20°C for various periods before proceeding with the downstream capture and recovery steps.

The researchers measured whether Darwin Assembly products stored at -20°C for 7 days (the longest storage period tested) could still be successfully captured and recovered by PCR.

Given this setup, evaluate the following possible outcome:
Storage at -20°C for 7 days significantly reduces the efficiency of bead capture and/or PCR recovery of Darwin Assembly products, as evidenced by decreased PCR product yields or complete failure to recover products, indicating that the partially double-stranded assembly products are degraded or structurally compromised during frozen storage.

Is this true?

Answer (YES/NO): NO